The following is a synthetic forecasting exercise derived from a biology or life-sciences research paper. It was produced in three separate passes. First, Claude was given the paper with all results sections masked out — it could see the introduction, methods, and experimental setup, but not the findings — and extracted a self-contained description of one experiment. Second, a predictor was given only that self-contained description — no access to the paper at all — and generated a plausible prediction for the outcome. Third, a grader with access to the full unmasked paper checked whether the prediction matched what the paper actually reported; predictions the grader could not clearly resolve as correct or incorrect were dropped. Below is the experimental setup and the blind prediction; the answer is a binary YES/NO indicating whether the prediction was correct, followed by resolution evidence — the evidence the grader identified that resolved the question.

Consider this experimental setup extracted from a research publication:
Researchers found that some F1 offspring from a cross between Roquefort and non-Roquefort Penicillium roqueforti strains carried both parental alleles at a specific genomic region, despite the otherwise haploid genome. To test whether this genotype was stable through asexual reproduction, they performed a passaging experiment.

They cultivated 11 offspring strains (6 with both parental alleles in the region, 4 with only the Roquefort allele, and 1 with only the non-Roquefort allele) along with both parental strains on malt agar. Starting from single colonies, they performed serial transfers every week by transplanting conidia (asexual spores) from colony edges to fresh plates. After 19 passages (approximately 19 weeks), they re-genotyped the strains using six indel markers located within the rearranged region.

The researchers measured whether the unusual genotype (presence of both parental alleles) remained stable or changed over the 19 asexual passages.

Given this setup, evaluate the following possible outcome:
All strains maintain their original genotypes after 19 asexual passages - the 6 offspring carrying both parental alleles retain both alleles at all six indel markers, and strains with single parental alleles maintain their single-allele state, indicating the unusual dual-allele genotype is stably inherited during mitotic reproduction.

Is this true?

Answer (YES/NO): YES